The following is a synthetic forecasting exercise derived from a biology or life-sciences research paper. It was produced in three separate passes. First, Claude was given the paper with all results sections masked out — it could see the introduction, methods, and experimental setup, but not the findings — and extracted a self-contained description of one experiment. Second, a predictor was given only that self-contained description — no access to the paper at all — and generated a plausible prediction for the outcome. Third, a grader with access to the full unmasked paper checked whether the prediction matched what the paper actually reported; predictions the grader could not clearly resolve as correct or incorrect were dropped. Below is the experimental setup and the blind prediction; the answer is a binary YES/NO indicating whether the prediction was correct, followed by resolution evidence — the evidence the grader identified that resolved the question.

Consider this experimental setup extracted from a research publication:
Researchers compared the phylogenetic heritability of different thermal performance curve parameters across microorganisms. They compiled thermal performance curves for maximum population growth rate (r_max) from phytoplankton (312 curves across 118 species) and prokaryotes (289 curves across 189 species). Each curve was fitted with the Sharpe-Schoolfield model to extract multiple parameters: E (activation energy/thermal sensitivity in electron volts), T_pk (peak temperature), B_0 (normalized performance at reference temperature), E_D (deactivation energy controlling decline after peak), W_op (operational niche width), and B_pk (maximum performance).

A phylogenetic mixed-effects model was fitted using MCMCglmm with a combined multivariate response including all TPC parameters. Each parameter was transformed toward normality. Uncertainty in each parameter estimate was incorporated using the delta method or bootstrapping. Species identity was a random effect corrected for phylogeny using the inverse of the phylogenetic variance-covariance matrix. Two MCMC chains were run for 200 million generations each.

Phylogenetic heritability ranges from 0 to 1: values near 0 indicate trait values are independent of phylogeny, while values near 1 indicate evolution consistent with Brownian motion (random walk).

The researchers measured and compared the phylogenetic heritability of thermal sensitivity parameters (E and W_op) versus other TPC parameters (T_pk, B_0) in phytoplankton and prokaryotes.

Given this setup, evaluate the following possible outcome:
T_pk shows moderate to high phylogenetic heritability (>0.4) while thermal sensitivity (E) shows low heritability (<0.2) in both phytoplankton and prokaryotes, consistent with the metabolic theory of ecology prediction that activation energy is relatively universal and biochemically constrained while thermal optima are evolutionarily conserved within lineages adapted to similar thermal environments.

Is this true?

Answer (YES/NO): NO